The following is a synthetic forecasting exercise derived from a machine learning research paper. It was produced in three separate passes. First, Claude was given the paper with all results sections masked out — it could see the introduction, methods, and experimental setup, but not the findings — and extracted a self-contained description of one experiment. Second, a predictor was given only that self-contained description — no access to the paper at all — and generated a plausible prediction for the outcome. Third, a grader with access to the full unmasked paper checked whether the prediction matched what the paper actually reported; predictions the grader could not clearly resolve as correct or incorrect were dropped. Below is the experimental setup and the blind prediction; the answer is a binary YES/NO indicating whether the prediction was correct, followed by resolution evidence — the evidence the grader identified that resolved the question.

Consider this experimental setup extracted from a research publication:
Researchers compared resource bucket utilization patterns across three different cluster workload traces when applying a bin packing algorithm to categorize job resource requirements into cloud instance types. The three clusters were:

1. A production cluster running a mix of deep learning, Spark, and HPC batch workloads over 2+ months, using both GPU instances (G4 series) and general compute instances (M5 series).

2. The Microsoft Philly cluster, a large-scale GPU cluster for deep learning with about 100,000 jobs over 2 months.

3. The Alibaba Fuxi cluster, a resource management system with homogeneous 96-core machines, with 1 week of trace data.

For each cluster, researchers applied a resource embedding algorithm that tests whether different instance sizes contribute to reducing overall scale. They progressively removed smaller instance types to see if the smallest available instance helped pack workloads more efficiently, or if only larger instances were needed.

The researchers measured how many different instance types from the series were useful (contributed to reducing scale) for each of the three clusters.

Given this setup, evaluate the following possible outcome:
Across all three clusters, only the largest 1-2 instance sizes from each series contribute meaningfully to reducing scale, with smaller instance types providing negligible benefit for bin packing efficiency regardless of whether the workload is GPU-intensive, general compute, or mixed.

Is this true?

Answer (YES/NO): NO